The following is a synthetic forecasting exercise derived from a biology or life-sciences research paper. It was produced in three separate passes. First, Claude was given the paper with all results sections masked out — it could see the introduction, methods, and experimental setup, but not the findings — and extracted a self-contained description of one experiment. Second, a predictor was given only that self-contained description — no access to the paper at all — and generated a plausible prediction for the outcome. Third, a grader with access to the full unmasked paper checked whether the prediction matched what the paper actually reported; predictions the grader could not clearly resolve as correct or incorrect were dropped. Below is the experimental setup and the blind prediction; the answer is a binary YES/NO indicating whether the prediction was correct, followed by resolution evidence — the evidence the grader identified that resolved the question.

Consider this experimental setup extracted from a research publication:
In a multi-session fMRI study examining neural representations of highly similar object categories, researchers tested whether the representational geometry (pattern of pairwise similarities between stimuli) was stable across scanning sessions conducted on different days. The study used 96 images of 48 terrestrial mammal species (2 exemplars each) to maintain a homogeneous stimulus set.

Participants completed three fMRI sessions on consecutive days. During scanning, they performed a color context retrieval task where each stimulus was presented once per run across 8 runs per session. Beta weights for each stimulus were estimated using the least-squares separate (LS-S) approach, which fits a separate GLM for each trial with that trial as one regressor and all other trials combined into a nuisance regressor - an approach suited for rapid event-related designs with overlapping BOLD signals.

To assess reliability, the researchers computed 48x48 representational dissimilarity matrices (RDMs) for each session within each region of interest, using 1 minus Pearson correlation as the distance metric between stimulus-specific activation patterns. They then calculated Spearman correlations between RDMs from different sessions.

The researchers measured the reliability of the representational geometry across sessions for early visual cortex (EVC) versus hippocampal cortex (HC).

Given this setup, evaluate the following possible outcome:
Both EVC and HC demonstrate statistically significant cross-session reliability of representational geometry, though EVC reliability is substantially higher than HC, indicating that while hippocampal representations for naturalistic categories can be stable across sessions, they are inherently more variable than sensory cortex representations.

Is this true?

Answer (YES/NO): YES